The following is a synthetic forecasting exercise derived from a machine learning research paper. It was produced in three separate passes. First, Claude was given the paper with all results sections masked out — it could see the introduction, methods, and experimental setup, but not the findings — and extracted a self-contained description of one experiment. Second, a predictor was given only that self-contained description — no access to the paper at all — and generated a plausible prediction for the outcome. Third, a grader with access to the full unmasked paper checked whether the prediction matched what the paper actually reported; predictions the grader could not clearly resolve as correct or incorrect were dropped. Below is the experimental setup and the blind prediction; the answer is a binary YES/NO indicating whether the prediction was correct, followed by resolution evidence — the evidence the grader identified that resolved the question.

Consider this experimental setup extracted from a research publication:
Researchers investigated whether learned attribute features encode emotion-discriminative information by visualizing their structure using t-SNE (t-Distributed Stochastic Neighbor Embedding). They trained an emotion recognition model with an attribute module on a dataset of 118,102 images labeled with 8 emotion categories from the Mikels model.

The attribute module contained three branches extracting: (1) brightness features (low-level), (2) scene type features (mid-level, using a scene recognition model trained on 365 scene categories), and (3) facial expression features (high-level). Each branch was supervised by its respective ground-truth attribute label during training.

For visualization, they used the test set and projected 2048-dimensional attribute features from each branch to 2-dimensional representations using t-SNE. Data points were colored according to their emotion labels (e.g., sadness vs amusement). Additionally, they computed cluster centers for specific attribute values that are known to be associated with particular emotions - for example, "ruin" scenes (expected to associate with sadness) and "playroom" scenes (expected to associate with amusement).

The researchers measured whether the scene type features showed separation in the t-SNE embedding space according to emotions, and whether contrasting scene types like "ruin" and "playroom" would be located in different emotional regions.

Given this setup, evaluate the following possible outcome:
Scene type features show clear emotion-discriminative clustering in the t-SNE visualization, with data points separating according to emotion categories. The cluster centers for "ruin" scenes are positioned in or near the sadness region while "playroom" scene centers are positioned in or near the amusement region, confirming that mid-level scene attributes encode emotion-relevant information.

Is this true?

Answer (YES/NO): YES